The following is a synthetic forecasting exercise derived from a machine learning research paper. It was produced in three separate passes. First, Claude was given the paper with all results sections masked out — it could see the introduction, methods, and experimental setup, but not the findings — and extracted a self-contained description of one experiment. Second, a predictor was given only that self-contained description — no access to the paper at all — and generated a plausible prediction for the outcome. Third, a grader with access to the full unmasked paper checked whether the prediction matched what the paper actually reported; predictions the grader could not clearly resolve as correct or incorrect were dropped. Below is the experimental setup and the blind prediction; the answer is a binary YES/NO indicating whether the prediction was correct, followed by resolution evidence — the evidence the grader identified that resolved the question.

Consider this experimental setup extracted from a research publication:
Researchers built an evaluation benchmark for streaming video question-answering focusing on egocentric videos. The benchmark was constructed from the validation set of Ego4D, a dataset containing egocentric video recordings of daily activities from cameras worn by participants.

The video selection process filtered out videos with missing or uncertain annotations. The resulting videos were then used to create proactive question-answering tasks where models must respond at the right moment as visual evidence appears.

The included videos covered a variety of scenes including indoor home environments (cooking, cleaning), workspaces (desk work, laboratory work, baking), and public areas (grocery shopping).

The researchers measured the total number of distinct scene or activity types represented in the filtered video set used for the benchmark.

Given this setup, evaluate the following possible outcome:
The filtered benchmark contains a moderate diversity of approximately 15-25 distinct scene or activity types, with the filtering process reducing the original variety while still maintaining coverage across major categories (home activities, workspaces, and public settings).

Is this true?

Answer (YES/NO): NO